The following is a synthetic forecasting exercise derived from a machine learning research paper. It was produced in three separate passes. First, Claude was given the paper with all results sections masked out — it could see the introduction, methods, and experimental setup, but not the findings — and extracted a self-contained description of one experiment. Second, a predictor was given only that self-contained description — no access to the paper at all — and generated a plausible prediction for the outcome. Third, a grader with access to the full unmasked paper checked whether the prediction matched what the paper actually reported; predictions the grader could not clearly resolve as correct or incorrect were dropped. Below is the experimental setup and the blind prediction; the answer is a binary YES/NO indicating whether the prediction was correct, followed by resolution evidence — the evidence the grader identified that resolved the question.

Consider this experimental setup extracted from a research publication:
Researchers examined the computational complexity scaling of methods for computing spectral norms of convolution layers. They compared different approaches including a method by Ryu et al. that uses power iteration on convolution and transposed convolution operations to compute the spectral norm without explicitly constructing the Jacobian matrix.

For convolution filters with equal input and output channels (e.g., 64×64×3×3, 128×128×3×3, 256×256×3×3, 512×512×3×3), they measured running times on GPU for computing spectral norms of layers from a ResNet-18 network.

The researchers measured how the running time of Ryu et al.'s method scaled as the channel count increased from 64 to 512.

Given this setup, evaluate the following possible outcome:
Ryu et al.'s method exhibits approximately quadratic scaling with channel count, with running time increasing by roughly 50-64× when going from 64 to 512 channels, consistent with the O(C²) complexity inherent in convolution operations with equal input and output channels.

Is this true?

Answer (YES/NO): NO